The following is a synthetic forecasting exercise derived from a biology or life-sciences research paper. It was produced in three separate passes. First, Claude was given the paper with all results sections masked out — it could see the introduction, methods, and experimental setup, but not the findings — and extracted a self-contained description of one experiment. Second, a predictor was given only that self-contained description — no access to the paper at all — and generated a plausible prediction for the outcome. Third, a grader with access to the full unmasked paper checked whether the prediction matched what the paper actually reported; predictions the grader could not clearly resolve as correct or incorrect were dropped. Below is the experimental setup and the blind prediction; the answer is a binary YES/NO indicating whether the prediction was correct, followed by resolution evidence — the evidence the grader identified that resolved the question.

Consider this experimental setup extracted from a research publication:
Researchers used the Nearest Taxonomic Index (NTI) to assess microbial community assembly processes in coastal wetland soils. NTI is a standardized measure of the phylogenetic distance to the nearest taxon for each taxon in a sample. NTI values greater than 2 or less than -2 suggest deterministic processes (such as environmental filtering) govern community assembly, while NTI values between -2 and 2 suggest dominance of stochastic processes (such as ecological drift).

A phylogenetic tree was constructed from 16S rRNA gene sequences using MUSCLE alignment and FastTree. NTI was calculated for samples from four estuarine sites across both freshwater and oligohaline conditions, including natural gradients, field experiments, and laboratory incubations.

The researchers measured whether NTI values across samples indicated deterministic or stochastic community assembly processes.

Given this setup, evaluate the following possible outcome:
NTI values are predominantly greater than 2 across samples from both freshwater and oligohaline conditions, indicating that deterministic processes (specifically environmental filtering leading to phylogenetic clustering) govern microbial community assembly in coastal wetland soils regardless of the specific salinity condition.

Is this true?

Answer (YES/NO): YES